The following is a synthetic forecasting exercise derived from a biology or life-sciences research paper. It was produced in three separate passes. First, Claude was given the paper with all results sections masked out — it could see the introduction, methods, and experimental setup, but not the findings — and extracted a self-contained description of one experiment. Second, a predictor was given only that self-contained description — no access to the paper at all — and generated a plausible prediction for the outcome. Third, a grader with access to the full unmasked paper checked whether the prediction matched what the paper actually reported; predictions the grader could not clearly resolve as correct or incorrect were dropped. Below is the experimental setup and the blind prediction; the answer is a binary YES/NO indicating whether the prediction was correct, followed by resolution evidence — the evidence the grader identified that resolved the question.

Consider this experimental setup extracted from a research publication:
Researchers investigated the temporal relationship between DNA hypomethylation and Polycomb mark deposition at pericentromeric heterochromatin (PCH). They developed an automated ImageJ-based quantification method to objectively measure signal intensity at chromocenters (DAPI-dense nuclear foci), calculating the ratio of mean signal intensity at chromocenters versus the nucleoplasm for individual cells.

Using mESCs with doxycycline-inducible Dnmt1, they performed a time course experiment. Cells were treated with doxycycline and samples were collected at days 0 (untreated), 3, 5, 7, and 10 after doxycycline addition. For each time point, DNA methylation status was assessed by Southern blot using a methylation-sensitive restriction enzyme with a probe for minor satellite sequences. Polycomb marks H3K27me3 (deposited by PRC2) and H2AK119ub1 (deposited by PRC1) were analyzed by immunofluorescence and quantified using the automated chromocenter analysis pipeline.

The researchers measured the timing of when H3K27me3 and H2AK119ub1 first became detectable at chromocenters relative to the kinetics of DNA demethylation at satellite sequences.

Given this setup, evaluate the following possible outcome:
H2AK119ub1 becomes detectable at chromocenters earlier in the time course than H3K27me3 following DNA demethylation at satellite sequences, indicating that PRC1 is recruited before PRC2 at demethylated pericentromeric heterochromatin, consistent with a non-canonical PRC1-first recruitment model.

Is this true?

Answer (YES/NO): NO